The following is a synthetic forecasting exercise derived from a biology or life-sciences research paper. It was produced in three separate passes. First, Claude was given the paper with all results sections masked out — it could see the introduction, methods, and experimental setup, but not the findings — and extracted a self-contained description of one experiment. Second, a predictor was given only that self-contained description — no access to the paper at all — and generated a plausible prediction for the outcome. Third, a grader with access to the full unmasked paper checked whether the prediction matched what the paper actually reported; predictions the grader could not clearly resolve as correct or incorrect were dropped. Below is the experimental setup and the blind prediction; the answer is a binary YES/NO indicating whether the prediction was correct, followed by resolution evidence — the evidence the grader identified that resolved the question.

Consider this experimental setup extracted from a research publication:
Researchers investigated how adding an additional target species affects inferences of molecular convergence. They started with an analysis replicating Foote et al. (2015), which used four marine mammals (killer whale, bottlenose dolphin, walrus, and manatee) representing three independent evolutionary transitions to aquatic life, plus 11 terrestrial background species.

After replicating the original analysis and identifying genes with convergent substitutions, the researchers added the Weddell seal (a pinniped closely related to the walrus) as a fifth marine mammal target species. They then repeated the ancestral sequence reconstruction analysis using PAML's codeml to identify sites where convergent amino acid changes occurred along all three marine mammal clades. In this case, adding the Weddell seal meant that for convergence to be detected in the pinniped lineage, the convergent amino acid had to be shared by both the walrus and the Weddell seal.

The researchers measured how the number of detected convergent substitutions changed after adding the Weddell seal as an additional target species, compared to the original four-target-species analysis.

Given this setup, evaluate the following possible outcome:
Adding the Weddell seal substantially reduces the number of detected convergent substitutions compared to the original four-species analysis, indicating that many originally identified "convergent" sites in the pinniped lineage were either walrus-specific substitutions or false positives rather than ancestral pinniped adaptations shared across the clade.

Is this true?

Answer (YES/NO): YES